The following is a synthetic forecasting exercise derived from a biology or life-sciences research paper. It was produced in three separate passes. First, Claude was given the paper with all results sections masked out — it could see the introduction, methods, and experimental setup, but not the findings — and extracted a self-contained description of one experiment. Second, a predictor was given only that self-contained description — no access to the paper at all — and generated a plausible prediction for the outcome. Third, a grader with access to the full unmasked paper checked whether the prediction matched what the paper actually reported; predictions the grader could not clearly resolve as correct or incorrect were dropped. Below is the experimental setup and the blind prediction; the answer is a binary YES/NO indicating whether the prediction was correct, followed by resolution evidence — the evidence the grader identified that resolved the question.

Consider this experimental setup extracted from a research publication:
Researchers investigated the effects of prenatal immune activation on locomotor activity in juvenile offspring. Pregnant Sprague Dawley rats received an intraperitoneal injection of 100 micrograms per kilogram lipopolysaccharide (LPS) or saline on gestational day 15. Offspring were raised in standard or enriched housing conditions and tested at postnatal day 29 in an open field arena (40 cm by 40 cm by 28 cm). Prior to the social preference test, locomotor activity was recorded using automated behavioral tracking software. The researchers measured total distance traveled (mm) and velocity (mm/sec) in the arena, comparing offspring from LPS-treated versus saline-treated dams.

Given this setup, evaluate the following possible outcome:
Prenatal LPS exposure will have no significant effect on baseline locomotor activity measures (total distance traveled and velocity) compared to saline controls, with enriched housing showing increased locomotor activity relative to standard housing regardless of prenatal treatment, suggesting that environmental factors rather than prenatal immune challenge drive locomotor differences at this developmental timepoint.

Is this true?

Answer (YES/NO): NO